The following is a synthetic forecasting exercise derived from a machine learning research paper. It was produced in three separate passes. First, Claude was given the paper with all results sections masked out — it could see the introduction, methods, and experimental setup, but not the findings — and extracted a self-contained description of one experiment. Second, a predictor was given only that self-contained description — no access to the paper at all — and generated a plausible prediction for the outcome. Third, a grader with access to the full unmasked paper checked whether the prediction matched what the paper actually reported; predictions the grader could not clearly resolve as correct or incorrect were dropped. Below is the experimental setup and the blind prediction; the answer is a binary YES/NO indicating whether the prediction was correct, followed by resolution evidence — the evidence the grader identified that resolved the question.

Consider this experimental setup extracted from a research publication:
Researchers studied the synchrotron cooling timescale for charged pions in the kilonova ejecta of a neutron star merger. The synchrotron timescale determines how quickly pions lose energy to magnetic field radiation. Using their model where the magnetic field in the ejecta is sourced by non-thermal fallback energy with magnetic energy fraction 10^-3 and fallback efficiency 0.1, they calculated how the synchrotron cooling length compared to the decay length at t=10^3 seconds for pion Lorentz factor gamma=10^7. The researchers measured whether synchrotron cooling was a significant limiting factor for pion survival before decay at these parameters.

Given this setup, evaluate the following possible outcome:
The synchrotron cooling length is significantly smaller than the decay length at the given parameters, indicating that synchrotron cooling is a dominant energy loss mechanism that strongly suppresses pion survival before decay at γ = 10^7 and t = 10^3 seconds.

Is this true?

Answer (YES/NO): NO